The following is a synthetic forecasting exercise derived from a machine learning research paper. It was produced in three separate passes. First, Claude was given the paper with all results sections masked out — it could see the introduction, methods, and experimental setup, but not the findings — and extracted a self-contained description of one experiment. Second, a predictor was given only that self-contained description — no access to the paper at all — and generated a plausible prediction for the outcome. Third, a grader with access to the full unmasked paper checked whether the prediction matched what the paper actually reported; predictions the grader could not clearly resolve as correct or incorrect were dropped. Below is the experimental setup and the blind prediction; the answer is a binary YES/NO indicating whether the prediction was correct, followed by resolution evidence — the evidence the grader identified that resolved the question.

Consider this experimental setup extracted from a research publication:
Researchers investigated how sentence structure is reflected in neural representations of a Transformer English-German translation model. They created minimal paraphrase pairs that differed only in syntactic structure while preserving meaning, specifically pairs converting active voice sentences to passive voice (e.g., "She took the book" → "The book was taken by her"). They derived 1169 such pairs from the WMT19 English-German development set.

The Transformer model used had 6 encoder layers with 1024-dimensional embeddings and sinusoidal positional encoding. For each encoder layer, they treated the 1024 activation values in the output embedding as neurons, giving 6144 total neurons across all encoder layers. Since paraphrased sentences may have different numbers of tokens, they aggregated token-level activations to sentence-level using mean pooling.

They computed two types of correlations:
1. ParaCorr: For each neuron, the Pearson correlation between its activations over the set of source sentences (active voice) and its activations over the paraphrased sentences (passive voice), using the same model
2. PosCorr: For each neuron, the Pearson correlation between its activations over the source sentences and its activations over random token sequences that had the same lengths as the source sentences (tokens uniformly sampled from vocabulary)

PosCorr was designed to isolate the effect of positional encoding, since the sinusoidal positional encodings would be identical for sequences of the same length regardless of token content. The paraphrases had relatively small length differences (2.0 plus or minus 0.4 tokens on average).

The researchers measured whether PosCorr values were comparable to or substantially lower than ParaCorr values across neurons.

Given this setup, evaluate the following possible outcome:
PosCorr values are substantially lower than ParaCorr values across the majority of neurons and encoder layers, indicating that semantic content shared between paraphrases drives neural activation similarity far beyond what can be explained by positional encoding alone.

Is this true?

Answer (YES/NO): NO